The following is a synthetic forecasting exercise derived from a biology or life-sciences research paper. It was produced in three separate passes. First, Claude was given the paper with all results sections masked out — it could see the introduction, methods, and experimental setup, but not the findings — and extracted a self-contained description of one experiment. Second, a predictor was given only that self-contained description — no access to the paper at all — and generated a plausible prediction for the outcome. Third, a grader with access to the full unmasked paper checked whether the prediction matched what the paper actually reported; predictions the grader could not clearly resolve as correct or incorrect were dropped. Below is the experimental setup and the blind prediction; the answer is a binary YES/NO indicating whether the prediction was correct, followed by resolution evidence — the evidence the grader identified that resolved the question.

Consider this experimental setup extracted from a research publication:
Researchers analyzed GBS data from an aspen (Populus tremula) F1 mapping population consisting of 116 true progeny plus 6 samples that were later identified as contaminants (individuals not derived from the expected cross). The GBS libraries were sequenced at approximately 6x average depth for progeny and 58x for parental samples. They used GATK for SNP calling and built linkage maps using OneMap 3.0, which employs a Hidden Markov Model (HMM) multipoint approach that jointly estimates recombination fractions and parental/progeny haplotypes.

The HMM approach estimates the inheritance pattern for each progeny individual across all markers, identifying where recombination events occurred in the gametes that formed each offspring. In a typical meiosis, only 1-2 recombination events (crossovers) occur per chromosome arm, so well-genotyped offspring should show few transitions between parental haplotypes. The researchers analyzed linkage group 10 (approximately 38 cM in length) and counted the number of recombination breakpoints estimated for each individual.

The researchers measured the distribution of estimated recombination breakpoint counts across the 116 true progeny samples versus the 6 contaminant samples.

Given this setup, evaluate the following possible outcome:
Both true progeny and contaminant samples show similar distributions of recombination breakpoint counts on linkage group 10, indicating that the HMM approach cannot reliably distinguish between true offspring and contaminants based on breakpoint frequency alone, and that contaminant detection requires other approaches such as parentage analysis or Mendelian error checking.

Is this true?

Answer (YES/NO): NO